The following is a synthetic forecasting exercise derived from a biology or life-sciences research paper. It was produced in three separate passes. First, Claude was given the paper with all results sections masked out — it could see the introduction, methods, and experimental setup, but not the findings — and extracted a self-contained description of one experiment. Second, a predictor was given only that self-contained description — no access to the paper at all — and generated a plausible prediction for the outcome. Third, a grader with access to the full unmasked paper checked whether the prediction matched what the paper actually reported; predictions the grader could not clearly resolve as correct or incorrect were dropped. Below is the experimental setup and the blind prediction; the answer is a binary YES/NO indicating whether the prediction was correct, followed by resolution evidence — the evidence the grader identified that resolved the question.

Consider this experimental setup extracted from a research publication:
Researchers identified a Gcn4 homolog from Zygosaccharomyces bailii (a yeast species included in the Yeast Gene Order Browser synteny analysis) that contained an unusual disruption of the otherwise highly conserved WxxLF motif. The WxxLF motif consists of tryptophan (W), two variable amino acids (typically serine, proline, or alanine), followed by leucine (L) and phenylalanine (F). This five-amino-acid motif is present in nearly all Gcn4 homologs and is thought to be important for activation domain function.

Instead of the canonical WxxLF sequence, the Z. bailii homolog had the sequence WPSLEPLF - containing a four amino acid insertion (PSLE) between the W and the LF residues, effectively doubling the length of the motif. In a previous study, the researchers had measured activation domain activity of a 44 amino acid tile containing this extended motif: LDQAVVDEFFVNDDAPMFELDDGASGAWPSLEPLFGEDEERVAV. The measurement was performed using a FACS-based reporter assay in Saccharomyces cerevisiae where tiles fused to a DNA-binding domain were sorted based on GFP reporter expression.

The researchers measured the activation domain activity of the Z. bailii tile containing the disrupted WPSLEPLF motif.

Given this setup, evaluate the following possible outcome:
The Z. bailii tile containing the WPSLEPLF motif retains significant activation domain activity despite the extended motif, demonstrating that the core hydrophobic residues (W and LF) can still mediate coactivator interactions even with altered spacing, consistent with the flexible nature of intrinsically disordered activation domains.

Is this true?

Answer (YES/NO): YES